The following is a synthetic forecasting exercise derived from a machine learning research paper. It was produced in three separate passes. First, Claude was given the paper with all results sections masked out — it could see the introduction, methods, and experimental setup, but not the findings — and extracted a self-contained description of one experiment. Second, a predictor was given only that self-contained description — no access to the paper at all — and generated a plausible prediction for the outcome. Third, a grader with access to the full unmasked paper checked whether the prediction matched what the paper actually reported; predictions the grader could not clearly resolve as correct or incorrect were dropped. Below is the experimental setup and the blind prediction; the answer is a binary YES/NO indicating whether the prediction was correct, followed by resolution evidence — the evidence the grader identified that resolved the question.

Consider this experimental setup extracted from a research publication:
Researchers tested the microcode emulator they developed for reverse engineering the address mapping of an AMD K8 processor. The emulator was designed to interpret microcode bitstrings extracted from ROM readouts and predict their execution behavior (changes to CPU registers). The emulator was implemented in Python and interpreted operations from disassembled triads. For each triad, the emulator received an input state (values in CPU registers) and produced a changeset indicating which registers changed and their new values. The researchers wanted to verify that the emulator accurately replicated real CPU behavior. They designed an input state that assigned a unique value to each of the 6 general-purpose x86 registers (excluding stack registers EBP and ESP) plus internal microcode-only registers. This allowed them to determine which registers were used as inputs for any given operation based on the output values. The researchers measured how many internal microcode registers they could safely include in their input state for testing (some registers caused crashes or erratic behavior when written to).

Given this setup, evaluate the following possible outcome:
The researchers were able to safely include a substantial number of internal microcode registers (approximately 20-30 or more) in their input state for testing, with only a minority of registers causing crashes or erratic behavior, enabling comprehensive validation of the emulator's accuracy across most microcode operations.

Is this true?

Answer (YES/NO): YES